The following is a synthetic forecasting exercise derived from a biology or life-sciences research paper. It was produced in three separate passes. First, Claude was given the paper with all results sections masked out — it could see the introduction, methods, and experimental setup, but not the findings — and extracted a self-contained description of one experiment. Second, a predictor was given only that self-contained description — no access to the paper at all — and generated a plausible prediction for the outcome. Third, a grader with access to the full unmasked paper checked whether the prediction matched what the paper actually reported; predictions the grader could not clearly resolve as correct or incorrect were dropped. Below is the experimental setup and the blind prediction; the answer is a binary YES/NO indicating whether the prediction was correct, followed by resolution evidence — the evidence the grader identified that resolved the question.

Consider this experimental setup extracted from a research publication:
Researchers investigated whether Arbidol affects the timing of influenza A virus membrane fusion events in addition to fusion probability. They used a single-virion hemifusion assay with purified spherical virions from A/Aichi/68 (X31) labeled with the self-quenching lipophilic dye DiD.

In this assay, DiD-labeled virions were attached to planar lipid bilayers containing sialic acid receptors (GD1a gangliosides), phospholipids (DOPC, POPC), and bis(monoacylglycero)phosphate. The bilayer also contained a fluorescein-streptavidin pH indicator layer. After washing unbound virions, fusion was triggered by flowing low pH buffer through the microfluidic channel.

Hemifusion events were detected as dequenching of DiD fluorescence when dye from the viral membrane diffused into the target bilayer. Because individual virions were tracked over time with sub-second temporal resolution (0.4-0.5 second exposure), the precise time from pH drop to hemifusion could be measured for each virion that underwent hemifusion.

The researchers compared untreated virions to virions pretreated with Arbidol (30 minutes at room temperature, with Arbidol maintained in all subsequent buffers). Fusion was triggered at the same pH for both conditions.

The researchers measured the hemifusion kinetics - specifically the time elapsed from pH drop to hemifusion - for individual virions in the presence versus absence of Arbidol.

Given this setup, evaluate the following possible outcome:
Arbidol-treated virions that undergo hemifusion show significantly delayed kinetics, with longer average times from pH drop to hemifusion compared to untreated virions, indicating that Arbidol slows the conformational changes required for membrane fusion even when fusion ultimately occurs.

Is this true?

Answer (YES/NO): NO